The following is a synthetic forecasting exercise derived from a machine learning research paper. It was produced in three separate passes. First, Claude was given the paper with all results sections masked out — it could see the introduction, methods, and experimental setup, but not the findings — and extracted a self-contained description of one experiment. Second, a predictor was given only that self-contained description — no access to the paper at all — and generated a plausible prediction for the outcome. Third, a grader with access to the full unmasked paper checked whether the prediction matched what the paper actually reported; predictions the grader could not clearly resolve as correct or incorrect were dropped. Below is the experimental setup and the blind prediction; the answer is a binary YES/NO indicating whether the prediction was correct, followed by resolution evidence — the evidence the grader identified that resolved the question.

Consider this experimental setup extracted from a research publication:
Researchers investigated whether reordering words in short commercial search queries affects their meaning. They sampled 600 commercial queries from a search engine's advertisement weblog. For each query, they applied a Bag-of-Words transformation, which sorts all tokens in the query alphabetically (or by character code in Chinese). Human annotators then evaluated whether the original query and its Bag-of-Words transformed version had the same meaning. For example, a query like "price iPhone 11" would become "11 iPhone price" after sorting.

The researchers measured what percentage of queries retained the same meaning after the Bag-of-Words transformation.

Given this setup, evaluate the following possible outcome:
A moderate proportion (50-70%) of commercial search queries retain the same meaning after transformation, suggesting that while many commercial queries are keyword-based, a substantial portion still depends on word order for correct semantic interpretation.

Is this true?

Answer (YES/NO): NO